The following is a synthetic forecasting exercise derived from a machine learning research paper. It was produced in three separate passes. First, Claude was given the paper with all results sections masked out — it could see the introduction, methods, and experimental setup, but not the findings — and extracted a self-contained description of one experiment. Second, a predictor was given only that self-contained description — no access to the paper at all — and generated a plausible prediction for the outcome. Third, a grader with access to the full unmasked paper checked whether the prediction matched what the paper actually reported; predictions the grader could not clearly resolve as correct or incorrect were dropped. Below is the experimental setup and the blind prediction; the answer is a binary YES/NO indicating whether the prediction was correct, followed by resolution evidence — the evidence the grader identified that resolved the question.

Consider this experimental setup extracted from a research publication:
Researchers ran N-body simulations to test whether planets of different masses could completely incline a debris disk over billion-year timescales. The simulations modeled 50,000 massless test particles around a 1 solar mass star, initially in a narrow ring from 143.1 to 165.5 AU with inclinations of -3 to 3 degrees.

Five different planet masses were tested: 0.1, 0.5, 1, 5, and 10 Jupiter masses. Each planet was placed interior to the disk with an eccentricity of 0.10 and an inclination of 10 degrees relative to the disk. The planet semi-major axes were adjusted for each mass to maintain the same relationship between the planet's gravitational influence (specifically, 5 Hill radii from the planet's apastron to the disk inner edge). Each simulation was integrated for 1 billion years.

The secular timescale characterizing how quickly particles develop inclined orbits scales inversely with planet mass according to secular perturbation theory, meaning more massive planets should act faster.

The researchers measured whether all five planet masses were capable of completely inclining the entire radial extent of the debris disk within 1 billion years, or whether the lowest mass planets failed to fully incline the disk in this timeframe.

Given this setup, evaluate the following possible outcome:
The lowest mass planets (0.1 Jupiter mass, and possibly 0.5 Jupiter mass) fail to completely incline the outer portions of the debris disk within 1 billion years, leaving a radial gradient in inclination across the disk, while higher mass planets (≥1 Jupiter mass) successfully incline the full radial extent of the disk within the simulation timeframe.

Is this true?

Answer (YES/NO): NO